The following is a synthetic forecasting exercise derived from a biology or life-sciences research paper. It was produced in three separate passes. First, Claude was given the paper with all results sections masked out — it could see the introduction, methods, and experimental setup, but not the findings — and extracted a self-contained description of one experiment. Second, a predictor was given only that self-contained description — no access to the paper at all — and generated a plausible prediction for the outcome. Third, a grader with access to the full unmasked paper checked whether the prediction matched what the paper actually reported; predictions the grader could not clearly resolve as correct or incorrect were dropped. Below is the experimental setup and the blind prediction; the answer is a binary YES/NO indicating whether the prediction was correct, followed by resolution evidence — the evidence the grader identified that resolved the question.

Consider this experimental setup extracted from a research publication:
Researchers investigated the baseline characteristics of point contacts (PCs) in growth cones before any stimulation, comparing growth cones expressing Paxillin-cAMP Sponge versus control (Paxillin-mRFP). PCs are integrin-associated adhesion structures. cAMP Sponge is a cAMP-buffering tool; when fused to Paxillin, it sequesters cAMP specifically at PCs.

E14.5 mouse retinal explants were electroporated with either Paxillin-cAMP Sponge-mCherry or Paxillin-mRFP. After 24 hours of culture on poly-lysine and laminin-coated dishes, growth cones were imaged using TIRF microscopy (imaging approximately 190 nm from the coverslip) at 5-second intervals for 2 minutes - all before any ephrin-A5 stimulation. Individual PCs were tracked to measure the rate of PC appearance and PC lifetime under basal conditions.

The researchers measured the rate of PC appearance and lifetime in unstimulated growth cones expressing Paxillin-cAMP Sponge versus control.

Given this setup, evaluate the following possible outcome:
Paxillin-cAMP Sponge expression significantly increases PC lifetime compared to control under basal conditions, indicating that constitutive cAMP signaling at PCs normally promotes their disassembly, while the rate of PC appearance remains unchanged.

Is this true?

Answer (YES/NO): NO